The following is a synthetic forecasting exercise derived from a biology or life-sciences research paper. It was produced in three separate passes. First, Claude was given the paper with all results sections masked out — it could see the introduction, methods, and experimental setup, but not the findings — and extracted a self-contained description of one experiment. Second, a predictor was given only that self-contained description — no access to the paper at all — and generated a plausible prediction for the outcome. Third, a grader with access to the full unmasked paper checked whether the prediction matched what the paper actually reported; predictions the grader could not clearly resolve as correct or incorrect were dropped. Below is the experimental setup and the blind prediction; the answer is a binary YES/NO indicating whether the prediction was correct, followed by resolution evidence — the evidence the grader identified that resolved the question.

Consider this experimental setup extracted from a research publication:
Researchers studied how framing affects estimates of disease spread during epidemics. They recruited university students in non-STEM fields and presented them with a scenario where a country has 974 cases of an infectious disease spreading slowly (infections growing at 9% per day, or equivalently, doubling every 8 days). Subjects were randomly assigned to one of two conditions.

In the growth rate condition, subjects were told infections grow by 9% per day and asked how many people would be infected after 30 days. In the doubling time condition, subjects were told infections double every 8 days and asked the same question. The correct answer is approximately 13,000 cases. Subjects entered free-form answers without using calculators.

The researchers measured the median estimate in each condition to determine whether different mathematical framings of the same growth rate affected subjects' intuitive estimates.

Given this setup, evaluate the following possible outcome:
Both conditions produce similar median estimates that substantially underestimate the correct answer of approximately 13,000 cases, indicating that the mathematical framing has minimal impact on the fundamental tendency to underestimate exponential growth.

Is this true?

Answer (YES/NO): NO